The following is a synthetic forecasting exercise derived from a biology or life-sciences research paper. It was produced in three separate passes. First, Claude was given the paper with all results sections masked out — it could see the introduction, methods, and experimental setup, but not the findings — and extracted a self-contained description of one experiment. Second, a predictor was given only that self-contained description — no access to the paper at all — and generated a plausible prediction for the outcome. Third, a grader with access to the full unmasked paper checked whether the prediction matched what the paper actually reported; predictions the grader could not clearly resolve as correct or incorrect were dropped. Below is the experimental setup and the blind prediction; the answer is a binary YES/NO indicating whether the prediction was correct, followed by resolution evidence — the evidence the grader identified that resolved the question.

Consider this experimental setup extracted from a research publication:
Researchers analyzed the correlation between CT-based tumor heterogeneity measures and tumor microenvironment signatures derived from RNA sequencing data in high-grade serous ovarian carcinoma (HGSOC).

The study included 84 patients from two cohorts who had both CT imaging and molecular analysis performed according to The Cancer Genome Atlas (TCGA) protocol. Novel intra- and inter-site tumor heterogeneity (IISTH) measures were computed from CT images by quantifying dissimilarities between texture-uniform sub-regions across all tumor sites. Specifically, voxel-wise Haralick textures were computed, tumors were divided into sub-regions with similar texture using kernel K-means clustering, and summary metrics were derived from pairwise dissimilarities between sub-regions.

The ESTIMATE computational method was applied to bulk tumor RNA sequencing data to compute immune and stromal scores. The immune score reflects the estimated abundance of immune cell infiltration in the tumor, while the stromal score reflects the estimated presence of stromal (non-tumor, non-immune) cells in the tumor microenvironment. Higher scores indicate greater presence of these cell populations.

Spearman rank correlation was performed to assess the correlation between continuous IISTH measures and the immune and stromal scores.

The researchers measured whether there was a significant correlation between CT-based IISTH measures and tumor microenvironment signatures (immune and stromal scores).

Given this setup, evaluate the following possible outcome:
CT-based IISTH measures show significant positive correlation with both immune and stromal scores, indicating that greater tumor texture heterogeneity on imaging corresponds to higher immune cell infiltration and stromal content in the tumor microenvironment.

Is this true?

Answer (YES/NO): NO